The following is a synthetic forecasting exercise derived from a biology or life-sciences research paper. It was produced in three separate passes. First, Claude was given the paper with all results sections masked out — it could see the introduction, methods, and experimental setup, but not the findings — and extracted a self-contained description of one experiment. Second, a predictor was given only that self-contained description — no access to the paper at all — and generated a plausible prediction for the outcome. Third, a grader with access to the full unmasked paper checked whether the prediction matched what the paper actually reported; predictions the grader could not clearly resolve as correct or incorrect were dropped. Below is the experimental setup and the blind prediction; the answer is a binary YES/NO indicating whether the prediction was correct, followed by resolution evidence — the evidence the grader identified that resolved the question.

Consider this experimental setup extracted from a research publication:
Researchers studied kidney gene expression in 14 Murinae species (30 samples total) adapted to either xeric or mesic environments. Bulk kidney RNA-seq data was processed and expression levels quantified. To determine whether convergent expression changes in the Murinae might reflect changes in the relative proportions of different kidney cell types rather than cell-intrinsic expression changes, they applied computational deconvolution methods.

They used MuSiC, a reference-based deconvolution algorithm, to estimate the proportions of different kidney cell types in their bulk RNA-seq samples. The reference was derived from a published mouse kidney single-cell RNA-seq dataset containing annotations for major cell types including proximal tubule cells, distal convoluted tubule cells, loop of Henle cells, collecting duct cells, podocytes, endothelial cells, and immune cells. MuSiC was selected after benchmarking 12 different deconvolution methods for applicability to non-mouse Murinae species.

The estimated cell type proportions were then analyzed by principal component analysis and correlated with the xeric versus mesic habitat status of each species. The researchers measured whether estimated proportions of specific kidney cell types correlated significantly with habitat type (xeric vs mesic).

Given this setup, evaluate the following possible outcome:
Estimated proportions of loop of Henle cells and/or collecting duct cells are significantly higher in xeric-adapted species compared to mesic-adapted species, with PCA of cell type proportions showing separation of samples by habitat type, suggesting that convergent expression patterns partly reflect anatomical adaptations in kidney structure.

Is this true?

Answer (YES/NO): YES